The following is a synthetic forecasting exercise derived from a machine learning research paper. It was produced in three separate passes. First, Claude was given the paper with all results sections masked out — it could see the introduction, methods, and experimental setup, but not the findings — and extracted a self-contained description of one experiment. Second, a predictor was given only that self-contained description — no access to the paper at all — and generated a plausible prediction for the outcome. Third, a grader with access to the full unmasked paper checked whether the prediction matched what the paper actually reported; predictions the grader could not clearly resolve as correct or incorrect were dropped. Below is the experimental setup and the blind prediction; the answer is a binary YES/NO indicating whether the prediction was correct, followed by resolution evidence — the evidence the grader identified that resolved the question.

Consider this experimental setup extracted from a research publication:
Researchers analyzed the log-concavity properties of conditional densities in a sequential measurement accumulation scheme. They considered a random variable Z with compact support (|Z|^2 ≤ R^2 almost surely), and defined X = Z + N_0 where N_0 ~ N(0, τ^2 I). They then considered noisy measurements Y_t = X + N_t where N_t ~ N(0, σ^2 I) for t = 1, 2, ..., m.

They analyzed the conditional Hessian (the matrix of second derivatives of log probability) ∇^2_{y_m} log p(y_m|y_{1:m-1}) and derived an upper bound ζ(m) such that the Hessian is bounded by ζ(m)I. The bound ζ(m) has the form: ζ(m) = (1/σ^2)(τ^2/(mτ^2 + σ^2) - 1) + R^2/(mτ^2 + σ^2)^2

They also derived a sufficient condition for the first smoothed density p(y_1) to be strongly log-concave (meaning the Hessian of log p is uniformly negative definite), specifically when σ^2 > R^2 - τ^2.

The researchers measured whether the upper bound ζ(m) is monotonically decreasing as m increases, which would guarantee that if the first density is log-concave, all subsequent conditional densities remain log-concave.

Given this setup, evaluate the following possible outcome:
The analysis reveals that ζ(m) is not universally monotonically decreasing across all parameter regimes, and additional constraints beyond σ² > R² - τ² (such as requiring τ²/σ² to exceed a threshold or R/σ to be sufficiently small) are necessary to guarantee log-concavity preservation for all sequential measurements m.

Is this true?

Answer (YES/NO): NO